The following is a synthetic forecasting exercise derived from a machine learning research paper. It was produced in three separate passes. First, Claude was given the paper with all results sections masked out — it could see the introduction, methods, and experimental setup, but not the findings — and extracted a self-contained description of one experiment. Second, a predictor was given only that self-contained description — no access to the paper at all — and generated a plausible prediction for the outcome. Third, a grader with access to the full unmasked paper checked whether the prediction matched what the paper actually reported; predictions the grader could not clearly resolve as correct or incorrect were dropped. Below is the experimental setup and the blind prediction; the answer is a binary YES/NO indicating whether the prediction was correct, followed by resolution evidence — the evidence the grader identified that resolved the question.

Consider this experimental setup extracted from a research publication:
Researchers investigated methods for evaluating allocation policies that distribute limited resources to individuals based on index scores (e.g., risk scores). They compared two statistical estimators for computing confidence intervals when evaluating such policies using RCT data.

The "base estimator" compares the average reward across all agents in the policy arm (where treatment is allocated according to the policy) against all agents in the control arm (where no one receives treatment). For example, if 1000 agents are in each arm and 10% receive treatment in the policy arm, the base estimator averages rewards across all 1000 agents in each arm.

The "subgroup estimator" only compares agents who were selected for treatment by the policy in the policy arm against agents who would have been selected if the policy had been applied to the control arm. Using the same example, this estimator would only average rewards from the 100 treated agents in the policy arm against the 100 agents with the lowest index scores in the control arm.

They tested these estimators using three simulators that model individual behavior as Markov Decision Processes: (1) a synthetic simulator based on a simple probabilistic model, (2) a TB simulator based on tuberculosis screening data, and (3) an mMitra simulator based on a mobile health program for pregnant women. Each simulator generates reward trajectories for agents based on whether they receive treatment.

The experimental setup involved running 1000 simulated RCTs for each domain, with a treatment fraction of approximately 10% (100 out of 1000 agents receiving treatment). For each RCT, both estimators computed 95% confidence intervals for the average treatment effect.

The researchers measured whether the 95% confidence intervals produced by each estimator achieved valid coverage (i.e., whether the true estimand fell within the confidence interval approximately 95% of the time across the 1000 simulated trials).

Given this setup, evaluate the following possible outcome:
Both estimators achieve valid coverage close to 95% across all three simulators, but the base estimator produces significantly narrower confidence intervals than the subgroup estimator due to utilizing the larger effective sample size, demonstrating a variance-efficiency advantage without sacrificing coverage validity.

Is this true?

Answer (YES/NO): NO